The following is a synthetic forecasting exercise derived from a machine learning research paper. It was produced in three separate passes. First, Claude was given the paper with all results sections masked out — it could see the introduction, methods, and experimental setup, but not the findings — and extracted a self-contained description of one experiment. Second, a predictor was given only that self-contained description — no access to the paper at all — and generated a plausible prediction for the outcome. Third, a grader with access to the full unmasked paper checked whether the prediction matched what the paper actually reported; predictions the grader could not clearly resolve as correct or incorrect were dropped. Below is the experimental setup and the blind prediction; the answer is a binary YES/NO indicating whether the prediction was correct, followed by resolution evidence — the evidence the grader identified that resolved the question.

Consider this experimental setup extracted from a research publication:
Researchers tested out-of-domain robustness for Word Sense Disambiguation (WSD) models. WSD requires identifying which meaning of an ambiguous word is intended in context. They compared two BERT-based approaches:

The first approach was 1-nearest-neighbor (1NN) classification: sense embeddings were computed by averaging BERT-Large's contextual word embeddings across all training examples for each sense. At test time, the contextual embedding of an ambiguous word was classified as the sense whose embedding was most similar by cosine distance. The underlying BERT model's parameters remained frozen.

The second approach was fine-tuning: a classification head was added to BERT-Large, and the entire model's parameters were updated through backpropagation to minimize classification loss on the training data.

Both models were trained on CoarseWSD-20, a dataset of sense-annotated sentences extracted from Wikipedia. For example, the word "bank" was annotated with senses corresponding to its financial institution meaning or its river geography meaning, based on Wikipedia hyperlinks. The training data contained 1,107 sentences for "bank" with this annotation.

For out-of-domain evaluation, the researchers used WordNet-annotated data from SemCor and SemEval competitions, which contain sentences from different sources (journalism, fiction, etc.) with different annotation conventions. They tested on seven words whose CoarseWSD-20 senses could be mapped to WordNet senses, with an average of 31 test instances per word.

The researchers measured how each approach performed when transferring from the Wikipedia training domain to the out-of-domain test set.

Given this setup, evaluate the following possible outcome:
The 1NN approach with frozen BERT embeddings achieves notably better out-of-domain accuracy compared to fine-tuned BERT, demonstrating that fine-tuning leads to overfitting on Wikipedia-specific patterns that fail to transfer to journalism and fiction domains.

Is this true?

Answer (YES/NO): NO